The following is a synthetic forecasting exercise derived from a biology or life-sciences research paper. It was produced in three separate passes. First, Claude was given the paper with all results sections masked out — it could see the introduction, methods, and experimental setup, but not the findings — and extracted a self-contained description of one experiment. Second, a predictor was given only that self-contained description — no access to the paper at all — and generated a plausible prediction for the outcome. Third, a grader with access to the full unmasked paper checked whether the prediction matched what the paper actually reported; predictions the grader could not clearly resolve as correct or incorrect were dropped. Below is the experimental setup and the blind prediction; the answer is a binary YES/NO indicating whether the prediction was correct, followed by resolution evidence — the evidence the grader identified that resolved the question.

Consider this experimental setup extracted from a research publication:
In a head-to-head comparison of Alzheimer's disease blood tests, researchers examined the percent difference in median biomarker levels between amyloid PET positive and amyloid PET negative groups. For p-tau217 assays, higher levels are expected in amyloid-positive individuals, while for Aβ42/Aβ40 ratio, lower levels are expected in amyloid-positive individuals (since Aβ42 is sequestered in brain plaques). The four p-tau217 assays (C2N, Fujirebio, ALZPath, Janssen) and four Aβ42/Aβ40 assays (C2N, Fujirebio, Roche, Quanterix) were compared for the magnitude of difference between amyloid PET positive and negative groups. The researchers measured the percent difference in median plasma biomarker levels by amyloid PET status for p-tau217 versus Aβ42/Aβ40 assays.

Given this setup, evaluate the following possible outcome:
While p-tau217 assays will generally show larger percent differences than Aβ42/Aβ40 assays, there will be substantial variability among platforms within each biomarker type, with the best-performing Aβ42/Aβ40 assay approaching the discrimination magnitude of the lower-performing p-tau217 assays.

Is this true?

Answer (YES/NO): NO